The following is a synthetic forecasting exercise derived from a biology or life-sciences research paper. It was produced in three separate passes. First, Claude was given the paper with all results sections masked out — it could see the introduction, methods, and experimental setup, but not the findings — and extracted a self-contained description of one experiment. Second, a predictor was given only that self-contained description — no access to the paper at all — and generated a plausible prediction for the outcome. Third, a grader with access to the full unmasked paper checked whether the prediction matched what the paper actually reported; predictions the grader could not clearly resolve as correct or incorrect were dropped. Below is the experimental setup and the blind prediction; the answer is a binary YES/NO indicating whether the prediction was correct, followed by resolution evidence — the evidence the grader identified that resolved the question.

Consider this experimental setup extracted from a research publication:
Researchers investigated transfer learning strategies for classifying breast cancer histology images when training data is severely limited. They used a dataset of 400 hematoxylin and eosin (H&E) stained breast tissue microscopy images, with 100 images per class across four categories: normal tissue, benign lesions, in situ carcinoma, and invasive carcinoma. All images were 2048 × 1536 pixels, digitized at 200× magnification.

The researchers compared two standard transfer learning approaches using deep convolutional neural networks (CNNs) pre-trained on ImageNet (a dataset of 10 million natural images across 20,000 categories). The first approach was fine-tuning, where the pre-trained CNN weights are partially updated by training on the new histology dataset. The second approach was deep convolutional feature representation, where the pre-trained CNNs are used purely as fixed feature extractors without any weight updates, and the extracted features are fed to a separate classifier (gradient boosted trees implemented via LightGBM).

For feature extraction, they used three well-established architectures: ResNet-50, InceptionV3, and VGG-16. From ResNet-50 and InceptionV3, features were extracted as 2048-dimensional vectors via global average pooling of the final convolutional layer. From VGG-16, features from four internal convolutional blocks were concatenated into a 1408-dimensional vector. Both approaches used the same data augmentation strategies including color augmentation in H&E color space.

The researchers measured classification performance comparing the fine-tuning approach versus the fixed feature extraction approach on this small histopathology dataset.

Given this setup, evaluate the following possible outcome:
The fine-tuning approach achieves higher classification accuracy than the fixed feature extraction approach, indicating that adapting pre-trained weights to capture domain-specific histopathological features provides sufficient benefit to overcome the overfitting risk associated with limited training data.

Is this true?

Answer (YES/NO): NO